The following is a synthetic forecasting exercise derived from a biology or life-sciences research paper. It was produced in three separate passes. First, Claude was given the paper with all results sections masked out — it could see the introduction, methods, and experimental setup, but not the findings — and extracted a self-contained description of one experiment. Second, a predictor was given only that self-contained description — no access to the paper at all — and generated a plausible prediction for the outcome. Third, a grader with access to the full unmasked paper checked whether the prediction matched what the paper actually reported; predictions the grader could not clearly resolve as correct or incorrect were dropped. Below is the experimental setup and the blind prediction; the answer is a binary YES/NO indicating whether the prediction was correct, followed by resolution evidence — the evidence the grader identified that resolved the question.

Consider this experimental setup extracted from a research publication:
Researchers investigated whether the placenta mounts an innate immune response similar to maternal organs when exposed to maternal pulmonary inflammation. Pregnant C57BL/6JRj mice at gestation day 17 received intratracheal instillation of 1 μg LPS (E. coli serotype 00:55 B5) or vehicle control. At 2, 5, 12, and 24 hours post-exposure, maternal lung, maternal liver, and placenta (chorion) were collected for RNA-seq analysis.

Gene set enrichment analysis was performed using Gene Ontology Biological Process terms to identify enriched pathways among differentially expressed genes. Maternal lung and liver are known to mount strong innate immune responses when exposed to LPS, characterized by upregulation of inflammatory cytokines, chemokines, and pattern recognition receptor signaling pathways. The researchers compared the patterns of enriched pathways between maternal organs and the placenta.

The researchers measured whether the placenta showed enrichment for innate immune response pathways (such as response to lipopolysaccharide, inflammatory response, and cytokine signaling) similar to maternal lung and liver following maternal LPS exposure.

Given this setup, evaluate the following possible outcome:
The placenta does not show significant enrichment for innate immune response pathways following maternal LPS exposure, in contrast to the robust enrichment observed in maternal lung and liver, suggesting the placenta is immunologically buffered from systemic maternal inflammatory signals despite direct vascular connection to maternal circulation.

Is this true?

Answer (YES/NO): YES